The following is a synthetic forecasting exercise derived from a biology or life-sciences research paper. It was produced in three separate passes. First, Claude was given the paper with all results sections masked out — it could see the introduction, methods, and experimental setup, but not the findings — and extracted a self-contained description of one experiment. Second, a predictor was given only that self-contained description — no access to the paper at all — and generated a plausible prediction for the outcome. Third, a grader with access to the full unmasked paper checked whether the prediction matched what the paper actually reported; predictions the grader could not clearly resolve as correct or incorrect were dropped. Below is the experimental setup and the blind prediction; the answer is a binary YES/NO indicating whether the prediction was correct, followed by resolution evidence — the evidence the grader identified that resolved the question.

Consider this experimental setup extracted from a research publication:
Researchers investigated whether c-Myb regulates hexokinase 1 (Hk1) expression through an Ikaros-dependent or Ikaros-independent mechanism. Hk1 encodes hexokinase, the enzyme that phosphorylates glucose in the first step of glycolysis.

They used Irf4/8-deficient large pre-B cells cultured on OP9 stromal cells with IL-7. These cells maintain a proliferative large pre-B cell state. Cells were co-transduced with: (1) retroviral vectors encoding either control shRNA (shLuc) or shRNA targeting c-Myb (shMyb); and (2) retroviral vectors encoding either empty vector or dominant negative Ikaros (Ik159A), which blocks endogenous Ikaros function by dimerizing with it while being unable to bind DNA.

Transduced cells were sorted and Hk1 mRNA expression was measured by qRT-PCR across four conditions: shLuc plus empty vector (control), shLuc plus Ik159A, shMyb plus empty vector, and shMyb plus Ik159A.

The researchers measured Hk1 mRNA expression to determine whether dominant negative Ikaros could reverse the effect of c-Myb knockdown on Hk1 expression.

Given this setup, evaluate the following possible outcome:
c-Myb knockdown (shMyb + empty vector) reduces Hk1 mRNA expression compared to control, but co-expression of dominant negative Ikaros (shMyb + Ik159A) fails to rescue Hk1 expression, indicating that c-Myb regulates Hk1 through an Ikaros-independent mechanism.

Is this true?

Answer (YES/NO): YES